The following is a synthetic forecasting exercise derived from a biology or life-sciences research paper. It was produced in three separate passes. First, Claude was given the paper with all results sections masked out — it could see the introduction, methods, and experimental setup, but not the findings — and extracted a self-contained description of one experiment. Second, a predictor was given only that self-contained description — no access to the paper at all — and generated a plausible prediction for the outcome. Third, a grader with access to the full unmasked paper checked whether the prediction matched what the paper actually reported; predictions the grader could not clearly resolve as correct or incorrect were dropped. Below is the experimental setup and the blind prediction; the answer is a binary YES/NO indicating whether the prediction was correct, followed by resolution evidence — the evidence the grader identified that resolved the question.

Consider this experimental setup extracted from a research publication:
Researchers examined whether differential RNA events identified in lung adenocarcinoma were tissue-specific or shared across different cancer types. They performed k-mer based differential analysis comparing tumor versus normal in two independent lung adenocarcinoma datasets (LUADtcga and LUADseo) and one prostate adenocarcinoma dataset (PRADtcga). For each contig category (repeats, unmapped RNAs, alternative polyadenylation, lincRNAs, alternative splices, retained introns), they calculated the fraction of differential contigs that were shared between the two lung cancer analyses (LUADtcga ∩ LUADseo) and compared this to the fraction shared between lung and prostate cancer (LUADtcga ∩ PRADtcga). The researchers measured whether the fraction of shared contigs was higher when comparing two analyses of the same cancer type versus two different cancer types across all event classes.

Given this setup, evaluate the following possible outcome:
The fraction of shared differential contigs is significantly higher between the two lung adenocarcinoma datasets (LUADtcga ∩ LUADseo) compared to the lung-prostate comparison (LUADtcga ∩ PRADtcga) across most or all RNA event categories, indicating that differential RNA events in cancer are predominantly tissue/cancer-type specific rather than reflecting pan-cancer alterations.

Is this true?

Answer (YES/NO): YES